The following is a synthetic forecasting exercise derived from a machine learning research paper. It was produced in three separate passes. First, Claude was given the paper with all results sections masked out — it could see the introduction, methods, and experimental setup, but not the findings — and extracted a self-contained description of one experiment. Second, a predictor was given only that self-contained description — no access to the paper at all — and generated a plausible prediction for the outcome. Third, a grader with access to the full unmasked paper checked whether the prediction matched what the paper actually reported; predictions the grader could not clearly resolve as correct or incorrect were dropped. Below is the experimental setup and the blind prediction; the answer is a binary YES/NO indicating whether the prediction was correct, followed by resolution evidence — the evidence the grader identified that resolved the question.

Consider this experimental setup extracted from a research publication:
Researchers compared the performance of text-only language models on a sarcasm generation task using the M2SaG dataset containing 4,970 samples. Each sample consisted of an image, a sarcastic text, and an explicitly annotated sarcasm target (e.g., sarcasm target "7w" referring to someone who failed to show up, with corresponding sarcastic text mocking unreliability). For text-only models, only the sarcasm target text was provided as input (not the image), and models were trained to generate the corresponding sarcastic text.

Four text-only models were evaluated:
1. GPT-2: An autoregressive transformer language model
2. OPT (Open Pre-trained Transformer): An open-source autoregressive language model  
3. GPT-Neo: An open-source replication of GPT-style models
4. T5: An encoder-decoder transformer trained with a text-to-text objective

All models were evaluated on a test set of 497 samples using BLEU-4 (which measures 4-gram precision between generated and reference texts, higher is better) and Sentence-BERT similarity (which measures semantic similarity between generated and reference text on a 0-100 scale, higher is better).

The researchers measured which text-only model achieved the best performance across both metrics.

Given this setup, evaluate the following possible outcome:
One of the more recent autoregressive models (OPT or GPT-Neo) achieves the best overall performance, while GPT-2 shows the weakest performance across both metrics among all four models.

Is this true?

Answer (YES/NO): NO